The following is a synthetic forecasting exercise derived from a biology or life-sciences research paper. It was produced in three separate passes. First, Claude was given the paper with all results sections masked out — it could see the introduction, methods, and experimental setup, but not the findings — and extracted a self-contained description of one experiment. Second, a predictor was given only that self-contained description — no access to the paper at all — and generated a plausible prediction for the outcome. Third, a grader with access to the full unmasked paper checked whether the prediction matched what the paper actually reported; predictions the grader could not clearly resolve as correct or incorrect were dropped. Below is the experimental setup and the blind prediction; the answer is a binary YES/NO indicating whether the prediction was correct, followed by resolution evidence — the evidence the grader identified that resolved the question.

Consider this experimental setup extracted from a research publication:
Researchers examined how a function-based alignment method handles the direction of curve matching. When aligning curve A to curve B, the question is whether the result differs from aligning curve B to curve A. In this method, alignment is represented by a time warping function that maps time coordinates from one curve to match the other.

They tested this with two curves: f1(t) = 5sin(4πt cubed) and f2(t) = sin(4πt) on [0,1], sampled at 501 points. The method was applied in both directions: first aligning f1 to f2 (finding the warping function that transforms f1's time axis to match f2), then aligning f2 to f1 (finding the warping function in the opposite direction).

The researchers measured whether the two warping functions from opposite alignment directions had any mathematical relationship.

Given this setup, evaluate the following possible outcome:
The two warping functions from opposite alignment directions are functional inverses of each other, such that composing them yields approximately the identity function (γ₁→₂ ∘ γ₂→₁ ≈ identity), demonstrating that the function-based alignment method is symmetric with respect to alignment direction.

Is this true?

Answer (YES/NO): YES